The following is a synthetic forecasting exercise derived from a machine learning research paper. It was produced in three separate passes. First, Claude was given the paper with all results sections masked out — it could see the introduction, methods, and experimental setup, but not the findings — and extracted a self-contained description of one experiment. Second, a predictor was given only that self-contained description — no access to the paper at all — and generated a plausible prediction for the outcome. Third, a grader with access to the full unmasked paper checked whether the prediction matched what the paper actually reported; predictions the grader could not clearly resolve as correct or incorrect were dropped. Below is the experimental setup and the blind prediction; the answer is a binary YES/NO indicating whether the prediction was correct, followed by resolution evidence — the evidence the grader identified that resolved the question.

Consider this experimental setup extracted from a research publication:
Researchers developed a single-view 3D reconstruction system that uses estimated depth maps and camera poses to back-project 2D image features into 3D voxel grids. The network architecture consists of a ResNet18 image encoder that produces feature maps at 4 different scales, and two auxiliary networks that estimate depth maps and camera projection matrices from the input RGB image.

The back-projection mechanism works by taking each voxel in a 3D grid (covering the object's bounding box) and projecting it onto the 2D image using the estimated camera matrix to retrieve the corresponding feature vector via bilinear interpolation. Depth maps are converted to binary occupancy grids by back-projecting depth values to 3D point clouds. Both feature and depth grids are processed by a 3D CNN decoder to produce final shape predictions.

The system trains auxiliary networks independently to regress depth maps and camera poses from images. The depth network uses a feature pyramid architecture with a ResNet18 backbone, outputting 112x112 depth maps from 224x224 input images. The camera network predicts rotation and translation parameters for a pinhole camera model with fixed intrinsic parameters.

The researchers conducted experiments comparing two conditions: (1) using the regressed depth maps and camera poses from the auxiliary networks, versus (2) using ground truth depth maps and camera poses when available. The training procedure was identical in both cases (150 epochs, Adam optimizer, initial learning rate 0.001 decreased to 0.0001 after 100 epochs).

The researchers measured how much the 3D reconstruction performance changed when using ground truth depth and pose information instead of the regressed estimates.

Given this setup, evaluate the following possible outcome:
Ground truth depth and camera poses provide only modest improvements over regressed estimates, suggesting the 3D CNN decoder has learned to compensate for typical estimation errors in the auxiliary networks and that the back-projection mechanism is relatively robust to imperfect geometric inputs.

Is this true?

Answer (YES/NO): YES